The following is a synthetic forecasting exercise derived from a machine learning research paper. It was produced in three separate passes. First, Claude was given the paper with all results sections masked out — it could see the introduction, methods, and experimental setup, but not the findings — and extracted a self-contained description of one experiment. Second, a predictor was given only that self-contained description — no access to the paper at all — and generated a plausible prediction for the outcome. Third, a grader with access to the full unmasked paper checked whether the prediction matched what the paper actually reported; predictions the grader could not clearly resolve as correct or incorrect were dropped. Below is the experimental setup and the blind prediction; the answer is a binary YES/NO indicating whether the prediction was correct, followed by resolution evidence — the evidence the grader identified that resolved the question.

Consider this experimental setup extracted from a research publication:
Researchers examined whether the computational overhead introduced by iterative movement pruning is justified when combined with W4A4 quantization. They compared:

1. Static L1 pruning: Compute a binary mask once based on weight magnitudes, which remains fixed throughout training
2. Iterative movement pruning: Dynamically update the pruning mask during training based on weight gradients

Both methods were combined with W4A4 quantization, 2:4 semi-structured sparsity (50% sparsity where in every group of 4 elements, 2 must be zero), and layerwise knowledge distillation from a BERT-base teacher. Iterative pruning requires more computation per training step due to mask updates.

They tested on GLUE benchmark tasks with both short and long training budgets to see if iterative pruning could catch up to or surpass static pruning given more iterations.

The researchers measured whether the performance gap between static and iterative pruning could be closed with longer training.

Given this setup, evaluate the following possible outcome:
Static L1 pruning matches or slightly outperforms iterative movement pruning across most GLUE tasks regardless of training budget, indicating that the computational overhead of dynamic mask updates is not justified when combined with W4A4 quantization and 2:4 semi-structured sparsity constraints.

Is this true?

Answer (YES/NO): YES